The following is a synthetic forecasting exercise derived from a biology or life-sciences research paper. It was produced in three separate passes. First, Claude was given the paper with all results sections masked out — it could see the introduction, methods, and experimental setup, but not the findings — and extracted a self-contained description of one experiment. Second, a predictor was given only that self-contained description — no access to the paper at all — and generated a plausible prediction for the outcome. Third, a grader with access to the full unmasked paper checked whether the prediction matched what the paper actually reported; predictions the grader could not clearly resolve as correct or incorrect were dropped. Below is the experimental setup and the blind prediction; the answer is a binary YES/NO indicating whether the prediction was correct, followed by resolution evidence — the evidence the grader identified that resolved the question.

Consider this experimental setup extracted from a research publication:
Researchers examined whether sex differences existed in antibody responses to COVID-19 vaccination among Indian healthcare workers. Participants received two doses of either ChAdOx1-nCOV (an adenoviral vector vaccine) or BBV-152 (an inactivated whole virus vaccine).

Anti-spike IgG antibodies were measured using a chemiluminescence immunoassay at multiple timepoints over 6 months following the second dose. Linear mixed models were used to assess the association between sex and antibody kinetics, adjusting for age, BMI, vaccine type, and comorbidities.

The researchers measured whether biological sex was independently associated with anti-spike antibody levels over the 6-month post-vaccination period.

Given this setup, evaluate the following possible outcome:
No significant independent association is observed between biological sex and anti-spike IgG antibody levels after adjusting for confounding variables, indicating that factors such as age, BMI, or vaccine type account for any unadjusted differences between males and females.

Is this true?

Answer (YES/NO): YES